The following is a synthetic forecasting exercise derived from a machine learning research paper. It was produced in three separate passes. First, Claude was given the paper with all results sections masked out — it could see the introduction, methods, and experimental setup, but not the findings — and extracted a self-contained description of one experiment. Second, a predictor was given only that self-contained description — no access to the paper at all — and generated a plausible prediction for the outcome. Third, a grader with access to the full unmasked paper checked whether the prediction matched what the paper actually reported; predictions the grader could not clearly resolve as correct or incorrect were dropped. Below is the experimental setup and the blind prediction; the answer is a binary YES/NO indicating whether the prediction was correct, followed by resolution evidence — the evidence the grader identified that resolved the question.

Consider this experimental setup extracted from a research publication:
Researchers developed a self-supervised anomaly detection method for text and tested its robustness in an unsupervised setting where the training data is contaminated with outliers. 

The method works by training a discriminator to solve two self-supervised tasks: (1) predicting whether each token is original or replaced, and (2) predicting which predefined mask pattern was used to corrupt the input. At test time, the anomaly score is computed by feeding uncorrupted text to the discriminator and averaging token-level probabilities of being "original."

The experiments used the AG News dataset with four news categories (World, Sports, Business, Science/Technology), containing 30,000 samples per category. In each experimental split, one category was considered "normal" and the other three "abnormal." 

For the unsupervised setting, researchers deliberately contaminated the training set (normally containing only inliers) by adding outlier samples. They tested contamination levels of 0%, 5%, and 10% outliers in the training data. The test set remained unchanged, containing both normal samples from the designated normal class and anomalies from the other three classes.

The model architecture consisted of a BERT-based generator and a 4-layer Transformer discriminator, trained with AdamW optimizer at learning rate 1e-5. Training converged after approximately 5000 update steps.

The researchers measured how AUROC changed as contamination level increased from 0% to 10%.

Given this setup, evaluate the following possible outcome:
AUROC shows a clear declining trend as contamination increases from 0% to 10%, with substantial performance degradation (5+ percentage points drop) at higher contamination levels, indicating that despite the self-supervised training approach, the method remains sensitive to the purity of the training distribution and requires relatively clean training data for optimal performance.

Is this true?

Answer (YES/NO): NO